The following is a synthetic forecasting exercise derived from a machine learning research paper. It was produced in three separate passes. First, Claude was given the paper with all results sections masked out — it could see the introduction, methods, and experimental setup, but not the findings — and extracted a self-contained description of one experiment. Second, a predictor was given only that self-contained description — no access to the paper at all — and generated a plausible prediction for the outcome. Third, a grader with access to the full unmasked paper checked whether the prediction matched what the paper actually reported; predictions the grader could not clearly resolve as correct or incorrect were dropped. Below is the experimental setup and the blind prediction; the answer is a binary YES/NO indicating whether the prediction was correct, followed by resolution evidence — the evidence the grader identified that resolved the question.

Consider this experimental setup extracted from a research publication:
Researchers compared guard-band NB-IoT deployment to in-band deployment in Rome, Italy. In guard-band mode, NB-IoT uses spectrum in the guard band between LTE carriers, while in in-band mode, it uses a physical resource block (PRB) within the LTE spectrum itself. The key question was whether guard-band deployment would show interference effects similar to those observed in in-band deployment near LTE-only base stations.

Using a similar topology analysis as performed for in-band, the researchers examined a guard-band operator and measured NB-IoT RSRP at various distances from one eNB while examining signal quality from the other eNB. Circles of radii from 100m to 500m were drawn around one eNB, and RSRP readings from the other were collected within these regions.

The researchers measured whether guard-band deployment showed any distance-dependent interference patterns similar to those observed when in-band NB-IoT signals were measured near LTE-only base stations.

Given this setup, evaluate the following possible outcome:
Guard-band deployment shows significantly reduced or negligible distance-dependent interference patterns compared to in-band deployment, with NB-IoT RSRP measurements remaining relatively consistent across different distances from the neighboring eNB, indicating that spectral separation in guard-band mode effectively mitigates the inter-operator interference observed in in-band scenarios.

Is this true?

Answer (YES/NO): YES